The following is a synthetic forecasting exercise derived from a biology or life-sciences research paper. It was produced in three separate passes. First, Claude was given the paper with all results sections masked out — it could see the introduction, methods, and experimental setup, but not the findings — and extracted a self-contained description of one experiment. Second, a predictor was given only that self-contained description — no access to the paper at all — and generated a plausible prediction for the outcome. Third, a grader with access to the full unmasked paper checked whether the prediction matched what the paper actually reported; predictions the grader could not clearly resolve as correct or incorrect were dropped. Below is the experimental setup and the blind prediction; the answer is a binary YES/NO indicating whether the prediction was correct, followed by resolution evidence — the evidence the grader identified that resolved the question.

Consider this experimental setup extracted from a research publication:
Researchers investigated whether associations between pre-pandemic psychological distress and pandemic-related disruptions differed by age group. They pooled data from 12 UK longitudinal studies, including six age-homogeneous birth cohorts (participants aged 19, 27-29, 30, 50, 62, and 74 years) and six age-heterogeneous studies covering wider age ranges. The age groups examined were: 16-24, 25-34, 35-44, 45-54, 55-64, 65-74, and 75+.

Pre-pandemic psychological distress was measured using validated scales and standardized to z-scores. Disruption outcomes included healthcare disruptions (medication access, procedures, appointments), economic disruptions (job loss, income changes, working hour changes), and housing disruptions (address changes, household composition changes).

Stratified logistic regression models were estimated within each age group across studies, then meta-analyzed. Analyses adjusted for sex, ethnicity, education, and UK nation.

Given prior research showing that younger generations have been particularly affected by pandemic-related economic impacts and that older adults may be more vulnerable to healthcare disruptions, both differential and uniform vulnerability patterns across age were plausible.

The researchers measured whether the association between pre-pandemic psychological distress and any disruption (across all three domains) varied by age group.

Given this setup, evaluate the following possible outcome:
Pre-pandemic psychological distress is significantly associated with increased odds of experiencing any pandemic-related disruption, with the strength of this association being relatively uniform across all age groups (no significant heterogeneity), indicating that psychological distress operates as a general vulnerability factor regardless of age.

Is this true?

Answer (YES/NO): YES